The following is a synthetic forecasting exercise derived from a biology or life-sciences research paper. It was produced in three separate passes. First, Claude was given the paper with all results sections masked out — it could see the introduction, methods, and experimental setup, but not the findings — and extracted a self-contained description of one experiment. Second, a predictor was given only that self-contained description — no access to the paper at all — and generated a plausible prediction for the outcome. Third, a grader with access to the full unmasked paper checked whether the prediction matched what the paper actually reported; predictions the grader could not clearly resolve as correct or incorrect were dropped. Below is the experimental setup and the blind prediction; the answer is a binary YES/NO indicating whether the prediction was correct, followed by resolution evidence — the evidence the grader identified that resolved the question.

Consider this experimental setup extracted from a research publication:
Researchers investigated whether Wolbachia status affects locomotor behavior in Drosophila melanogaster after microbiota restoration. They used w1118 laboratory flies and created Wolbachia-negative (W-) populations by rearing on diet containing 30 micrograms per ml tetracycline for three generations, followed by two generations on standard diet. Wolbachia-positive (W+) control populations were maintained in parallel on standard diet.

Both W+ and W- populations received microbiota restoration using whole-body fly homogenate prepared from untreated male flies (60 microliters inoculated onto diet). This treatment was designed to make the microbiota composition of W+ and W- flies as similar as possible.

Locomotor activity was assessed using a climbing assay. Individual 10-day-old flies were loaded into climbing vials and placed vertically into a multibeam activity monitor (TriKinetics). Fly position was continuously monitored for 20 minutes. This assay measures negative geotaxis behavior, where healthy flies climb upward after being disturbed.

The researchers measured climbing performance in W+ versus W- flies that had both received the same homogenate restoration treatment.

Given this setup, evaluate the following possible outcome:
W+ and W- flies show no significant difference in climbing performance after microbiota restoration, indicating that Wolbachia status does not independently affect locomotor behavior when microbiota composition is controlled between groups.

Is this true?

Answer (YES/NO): NO